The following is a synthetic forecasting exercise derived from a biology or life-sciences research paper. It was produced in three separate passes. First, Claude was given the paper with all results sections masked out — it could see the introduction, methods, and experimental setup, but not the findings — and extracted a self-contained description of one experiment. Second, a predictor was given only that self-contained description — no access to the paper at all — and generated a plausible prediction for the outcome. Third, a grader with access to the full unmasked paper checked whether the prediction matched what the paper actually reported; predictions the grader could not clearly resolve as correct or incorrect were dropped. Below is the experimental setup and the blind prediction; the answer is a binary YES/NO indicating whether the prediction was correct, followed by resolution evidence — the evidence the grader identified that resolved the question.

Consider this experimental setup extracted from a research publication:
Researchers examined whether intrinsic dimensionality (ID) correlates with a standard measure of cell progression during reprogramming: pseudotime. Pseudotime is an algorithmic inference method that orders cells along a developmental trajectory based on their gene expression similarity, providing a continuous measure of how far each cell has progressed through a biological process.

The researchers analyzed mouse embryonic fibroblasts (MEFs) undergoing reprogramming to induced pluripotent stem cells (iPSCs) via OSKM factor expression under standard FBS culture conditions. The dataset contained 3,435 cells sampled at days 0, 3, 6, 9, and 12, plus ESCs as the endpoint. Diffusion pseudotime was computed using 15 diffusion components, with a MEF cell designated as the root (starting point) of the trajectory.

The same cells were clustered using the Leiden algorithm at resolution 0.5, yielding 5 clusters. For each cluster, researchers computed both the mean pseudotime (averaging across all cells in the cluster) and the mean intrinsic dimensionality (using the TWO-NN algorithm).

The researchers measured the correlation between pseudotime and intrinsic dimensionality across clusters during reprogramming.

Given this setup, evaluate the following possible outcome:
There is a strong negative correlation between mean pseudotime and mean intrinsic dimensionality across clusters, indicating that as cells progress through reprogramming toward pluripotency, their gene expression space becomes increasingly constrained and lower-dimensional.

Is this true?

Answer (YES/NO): NO